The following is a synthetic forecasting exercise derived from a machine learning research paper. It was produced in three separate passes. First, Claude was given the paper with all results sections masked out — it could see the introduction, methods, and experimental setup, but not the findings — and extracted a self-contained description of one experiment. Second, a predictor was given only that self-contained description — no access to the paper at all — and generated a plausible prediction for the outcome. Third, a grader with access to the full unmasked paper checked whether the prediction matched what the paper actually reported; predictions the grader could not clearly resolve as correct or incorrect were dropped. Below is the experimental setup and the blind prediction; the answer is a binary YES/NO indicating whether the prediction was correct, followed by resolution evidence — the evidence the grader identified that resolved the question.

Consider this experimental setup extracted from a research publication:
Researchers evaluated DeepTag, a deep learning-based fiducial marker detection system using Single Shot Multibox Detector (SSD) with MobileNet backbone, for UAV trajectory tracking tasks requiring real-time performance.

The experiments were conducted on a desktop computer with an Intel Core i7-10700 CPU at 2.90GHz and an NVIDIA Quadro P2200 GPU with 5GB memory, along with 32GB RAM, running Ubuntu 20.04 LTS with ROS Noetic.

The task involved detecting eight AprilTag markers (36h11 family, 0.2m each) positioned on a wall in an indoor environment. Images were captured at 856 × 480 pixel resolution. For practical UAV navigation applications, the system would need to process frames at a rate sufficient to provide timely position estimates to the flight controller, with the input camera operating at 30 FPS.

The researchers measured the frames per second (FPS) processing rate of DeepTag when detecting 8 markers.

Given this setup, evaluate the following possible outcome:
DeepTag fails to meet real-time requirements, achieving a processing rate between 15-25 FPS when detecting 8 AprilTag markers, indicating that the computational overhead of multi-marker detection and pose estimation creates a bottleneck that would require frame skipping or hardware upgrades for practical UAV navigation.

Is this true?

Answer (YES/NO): NO